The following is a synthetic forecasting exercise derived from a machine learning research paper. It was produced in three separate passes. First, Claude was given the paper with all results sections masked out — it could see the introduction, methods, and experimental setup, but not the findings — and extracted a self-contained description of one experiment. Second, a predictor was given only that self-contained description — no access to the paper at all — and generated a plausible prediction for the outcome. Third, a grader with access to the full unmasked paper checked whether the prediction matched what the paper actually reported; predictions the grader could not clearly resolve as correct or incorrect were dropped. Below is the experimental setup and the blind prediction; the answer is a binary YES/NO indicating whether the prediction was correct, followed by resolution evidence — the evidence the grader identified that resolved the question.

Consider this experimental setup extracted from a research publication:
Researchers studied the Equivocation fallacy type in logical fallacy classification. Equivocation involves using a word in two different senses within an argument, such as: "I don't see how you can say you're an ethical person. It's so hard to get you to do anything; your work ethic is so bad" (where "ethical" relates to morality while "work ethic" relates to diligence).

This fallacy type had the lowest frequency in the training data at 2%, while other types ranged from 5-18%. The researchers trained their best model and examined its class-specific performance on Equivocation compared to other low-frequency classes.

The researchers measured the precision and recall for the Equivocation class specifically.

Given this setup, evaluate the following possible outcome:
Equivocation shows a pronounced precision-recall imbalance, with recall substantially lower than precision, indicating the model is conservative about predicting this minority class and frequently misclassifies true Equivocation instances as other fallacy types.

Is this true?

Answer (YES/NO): YES